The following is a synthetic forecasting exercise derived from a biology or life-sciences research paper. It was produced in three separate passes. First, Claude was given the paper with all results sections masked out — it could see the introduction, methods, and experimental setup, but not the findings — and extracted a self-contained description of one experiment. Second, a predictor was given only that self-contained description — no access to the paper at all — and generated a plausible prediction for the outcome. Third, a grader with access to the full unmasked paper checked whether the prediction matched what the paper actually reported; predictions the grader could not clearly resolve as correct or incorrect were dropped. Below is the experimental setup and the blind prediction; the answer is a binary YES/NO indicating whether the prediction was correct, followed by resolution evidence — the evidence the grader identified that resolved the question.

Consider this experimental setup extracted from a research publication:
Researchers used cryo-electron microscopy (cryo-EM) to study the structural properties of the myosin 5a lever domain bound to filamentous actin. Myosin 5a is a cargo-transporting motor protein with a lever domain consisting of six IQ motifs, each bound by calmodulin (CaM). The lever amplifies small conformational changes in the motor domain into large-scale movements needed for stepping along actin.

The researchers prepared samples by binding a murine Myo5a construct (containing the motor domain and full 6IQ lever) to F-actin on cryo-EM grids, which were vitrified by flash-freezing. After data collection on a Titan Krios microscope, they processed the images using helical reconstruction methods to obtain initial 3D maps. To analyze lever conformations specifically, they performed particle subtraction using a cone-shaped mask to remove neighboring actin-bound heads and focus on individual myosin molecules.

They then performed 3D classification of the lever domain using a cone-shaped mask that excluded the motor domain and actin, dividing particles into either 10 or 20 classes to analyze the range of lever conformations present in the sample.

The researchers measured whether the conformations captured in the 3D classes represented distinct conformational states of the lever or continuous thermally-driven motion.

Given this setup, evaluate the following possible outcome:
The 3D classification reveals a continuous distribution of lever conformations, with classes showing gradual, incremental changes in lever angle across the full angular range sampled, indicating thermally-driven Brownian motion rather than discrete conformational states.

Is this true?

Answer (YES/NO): YES